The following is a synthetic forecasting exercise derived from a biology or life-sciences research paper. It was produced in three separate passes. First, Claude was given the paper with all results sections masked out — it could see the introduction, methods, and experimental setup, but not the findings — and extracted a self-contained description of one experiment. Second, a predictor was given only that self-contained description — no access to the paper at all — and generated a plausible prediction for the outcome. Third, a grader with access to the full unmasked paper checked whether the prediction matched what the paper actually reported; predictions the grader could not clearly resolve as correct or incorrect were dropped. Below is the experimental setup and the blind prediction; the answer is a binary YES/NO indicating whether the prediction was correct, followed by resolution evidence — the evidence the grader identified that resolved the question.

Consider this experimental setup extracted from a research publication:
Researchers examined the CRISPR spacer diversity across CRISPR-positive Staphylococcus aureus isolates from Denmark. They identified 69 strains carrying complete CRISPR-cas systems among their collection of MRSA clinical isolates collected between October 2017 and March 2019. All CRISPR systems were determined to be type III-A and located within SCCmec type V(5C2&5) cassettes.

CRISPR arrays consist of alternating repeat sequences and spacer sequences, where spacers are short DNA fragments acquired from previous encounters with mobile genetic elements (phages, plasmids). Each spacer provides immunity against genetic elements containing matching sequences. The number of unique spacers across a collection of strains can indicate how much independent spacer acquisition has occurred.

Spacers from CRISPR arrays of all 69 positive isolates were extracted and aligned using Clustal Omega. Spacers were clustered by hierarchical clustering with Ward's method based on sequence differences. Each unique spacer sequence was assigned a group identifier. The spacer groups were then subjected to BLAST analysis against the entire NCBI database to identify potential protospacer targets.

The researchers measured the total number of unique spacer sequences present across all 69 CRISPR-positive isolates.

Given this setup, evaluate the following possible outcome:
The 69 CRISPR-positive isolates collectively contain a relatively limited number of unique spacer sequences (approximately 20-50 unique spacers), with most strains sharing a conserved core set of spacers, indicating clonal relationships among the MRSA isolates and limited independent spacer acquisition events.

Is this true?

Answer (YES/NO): YES